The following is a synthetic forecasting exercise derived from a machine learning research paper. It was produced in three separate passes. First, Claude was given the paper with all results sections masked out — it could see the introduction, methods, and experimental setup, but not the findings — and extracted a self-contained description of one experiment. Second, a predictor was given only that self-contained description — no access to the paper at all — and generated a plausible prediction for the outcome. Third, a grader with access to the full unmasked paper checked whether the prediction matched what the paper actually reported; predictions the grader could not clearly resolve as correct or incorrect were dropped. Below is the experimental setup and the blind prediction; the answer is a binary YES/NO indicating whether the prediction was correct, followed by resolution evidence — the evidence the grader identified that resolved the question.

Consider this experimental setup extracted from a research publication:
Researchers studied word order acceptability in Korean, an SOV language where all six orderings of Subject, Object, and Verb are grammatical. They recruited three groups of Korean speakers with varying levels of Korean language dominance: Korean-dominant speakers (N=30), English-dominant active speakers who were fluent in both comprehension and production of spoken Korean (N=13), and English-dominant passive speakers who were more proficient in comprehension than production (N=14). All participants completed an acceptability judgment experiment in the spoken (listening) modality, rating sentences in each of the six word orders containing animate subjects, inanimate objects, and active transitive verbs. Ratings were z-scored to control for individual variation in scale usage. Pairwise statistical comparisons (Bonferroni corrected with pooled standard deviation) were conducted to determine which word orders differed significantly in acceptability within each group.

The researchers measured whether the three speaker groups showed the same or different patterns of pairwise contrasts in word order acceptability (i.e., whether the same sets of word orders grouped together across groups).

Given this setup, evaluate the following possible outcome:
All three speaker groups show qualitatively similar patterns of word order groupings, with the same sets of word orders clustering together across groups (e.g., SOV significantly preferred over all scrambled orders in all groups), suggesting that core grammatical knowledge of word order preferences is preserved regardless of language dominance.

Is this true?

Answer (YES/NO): YES